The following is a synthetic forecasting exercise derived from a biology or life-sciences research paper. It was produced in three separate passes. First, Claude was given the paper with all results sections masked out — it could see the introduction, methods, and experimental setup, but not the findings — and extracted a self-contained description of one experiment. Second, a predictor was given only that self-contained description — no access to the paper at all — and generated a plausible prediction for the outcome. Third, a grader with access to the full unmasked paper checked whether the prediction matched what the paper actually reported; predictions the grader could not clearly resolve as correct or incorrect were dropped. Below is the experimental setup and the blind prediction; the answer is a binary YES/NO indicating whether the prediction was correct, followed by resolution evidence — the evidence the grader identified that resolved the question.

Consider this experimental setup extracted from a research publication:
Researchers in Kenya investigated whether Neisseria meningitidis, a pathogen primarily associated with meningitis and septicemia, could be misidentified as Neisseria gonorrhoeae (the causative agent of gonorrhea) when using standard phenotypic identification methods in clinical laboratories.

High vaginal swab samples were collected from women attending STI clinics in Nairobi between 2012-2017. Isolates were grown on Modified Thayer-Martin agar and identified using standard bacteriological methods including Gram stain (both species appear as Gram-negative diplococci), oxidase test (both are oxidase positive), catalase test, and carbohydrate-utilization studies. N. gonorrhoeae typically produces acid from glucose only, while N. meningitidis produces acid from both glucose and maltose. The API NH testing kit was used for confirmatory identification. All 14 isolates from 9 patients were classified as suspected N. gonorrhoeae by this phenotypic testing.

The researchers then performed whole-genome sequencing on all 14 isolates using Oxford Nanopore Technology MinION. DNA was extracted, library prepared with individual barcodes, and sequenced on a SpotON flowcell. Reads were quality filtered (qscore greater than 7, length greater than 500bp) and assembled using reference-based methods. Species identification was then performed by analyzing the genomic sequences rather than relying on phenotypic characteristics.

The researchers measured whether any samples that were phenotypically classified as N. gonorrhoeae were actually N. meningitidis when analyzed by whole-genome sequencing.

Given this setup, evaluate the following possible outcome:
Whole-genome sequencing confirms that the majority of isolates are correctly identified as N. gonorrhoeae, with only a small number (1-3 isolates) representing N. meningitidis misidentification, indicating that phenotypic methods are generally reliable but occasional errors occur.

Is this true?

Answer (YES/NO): YES